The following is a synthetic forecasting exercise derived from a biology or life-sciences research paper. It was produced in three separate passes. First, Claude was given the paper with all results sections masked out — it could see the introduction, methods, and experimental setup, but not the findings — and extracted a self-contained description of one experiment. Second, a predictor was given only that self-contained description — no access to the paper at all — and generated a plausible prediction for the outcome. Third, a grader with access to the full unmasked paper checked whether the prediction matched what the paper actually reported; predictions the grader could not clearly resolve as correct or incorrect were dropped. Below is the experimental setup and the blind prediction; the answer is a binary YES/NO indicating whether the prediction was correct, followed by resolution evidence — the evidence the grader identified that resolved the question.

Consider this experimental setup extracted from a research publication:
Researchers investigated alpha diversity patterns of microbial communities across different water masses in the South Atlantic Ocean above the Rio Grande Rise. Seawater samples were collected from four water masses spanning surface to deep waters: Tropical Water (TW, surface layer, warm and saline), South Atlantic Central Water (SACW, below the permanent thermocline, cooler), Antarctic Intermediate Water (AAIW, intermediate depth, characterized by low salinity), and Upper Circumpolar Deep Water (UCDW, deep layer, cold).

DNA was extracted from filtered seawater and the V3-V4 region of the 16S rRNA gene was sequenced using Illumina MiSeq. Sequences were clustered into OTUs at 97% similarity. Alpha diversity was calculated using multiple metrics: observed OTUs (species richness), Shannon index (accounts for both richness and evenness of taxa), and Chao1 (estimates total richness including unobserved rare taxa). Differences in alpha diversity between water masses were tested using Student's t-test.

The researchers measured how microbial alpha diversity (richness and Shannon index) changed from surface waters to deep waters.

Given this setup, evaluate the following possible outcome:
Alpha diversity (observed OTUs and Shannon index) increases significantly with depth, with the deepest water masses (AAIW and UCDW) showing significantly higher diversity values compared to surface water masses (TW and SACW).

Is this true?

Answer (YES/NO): NO